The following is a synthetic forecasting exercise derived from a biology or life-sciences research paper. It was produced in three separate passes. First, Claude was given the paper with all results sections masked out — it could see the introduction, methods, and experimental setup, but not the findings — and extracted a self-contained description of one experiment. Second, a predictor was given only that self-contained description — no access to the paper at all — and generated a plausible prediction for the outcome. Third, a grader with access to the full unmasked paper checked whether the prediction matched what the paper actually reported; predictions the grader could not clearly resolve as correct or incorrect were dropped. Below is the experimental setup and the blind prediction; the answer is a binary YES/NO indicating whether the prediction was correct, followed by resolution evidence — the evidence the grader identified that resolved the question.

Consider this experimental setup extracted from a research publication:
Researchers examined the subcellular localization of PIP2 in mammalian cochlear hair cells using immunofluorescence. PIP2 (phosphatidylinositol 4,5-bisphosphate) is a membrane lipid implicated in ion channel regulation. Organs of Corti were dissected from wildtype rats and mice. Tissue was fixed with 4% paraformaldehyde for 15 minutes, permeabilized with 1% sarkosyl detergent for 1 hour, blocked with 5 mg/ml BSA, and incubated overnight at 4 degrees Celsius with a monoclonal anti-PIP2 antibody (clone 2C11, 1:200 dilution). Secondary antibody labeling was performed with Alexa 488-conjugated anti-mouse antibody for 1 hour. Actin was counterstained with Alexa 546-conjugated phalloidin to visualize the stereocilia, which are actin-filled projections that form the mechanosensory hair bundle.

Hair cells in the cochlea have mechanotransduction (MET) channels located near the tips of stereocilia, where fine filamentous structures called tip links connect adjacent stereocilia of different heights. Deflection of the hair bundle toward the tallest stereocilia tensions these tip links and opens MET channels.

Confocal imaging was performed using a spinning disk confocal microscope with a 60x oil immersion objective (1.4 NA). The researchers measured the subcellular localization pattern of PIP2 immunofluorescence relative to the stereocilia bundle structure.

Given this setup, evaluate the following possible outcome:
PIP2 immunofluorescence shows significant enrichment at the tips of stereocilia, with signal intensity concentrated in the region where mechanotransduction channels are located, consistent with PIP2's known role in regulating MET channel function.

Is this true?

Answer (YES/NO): NO